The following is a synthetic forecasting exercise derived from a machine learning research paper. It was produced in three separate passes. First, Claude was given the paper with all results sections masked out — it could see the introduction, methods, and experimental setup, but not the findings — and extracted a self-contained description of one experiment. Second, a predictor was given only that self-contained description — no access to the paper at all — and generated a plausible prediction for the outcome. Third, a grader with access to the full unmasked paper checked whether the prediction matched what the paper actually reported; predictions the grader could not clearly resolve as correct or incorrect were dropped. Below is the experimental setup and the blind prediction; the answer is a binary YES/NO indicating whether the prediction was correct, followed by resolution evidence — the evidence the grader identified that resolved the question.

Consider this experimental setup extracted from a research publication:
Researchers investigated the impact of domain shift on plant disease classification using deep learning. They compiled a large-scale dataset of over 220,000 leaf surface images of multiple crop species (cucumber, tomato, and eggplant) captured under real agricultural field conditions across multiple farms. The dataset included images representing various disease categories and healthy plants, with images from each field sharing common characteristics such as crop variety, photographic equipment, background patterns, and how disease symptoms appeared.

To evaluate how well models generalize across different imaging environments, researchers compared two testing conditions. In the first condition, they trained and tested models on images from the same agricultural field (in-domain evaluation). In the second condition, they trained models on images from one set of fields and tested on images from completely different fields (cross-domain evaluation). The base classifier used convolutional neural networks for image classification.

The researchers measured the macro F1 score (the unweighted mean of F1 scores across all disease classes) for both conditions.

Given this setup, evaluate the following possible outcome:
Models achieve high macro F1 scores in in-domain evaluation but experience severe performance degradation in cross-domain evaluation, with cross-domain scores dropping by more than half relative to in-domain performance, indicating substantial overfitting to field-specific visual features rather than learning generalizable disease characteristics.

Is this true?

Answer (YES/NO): NO